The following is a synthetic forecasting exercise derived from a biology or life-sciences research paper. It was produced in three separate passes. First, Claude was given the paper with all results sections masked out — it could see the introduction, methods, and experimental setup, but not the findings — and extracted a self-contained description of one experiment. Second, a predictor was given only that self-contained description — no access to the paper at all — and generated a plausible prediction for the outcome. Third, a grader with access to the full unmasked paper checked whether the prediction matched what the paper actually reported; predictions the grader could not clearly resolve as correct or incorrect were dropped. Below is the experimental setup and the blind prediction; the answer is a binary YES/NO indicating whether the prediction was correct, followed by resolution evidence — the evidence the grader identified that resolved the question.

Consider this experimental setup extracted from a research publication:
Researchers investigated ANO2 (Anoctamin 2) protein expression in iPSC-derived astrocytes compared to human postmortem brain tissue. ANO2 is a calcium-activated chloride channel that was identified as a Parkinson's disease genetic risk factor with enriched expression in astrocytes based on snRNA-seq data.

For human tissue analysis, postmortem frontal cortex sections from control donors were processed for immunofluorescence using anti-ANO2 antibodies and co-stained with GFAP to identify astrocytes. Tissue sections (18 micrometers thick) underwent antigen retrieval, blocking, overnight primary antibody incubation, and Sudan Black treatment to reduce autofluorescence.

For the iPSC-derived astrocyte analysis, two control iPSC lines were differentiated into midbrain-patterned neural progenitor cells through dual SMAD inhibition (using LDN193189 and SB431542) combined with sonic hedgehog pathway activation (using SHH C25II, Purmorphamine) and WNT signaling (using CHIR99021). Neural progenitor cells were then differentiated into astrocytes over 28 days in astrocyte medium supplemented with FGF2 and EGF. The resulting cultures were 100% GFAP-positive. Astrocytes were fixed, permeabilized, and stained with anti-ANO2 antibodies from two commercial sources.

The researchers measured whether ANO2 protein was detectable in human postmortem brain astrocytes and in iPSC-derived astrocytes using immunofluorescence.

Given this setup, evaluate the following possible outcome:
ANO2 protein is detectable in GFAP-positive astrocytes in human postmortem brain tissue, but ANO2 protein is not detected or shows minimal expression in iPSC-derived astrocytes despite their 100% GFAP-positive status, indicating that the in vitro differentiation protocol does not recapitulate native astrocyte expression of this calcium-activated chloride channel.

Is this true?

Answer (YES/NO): NO